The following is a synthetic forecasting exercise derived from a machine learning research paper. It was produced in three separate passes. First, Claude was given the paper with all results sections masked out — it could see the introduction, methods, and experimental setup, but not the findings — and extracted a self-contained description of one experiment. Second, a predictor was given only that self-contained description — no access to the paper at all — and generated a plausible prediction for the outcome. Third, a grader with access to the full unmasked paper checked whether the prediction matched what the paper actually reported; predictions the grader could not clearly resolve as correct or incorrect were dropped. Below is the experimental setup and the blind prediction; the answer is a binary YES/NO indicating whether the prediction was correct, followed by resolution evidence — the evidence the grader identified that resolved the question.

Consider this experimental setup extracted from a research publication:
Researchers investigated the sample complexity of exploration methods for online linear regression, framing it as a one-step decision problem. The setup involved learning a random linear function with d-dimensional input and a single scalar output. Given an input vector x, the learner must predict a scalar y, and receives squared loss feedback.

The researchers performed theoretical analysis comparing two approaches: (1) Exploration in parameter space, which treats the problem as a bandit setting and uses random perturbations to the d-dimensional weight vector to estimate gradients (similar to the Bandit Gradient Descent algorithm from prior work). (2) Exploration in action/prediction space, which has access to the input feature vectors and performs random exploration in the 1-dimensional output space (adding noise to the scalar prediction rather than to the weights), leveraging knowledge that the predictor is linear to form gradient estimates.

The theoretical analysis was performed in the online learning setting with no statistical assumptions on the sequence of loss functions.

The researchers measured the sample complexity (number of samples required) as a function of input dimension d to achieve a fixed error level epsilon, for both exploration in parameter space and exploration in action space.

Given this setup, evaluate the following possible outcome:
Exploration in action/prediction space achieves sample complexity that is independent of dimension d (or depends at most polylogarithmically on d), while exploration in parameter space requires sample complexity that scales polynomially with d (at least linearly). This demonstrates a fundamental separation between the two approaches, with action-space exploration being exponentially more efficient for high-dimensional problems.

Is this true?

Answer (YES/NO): NO